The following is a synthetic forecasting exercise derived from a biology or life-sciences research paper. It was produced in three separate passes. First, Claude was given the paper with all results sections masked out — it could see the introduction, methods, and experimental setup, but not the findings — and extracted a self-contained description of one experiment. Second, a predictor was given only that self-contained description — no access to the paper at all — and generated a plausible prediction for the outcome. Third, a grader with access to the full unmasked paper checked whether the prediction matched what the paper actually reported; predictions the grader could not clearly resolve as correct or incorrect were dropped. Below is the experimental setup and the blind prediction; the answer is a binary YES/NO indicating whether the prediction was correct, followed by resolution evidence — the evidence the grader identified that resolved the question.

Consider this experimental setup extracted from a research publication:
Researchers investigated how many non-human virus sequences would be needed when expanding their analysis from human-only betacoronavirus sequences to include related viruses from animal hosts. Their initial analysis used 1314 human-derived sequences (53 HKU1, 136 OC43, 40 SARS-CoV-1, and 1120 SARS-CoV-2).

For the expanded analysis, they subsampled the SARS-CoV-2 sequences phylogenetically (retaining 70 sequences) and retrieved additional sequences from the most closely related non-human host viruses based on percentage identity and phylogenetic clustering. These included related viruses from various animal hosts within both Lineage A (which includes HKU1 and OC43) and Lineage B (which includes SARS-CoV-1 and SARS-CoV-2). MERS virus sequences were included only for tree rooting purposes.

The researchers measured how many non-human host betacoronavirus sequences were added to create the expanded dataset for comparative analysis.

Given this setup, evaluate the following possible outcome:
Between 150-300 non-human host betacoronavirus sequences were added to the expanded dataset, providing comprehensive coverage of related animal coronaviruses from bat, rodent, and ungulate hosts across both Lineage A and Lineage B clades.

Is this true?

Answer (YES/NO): NO